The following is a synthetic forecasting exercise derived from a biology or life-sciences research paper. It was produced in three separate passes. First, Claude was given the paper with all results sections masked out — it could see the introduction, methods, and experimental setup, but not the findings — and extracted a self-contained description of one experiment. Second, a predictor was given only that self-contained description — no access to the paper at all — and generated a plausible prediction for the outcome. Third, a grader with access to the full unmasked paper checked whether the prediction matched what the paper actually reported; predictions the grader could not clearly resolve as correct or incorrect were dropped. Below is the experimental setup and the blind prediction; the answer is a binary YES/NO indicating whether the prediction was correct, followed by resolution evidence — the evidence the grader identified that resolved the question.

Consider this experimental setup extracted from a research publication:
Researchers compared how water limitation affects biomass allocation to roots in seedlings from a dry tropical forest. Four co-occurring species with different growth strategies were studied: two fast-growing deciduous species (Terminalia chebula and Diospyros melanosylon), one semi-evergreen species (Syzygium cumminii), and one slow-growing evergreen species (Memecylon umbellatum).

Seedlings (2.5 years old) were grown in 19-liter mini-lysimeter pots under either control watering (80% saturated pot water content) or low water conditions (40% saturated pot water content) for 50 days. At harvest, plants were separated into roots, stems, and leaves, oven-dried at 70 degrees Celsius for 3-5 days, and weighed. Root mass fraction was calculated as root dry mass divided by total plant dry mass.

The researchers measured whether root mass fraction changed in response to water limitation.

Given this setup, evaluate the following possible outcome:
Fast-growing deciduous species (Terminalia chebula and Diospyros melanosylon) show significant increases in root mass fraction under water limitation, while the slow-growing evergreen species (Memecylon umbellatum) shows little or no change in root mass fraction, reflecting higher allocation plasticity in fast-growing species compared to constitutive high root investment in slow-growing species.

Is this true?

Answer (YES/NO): YES